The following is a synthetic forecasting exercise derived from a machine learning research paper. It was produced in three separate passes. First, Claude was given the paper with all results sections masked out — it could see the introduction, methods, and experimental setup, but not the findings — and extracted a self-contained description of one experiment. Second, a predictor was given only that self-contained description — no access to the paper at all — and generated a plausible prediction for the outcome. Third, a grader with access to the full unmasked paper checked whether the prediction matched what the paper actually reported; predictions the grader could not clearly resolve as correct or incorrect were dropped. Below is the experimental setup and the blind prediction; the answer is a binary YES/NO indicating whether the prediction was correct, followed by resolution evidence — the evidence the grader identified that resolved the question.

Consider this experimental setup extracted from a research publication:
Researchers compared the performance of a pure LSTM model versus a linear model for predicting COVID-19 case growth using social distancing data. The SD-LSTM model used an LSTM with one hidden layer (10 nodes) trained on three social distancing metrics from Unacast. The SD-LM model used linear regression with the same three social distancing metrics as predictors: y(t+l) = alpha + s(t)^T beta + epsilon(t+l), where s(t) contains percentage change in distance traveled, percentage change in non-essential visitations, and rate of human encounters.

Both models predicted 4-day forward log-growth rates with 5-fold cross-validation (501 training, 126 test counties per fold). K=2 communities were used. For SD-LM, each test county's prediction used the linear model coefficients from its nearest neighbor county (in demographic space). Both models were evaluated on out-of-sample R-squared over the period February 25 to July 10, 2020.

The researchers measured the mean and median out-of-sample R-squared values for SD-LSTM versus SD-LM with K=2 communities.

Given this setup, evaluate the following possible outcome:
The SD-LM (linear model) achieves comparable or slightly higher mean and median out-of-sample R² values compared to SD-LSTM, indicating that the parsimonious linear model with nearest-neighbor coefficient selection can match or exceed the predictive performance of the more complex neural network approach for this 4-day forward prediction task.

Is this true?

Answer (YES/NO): NO